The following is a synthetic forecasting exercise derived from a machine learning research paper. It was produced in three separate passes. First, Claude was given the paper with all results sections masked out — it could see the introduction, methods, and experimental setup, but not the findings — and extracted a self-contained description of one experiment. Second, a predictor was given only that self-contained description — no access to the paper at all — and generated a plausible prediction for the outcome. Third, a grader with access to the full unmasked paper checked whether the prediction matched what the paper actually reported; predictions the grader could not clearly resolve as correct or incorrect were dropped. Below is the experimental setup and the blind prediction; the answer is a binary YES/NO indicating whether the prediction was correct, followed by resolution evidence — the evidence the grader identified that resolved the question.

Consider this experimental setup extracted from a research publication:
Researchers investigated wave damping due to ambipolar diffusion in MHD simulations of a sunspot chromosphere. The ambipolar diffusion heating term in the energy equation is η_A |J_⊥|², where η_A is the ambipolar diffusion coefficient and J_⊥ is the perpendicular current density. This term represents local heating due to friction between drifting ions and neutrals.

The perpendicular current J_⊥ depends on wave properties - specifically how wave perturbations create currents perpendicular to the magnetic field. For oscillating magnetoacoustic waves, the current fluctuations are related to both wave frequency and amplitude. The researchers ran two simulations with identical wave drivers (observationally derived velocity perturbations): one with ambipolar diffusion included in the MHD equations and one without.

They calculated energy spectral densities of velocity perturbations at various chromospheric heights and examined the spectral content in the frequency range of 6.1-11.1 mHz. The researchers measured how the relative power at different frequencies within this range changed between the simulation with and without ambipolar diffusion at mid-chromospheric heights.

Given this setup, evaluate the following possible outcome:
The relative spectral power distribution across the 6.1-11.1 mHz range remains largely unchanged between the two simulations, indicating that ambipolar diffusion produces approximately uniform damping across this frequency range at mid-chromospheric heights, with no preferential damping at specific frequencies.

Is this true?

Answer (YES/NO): NO